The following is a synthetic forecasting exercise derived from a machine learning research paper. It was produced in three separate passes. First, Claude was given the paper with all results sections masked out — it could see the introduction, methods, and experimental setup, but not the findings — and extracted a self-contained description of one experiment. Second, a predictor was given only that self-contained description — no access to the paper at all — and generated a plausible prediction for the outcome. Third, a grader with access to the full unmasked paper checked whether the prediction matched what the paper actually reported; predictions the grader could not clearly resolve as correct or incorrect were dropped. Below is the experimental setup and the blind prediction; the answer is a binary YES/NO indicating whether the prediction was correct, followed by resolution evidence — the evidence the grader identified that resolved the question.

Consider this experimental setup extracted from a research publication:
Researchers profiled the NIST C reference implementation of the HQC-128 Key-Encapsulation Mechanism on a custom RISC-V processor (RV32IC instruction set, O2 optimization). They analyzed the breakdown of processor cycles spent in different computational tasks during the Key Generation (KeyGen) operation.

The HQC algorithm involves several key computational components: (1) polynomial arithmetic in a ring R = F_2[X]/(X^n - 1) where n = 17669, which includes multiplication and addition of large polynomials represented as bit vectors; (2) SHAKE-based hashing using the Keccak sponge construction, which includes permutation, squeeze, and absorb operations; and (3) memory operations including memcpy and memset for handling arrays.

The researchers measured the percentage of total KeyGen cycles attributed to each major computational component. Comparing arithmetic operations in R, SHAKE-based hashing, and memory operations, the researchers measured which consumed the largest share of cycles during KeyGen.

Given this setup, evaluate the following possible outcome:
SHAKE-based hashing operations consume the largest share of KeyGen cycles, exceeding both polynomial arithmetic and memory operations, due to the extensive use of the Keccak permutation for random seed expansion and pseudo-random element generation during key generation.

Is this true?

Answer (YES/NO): NO